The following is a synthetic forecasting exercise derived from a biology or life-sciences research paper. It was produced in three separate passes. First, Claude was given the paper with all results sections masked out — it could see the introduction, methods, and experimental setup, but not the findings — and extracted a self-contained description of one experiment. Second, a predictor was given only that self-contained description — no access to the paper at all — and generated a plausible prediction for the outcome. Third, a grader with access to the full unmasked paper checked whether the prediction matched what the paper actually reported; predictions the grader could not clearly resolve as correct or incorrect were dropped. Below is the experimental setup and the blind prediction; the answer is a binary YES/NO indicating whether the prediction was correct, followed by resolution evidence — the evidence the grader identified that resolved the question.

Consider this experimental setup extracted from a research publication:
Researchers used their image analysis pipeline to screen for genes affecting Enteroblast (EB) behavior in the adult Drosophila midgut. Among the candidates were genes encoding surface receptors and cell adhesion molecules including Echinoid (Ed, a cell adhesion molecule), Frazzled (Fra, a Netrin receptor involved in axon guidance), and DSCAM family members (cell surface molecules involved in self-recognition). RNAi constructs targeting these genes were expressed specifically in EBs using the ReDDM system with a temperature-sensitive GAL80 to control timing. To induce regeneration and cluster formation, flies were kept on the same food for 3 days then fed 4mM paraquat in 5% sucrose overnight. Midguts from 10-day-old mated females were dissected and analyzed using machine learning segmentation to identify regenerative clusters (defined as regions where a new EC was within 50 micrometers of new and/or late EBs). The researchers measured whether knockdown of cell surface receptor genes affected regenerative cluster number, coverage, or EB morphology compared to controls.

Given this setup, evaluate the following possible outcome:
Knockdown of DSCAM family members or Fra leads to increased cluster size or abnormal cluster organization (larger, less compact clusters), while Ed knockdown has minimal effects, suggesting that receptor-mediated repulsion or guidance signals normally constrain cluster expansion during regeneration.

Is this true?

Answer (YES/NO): NO